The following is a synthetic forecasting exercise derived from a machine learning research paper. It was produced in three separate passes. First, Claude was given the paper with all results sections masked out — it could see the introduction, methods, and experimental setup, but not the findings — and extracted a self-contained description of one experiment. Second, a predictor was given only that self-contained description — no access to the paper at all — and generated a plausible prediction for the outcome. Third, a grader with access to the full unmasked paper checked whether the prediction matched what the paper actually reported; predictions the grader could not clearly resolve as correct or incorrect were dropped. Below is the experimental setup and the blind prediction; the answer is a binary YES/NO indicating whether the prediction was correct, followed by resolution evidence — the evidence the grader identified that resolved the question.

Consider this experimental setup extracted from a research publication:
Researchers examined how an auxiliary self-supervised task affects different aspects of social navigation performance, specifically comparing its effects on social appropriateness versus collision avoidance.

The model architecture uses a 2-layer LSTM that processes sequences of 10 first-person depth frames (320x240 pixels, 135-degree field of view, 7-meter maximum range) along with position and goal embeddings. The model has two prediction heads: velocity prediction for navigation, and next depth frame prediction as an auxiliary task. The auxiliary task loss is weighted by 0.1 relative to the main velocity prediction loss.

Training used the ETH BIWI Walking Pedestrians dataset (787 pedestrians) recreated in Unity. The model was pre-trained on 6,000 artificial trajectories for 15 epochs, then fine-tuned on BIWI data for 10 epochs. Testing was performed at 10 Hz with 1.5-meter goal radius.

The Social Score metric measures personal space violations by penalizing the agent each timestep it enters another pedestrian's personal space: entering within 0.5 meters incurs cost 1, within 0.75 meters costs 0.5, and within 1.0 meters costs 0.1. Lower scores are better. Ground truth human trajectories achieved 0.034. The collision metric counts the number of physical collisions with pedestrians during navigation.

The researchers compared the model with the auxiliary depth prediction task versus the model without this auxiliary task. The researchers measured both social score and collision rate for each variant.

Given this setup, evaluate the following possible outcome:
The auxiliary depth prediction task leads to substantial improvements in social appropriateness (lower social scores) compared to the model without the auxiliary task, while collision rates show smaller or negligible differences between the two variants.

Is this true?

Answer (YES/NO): NO